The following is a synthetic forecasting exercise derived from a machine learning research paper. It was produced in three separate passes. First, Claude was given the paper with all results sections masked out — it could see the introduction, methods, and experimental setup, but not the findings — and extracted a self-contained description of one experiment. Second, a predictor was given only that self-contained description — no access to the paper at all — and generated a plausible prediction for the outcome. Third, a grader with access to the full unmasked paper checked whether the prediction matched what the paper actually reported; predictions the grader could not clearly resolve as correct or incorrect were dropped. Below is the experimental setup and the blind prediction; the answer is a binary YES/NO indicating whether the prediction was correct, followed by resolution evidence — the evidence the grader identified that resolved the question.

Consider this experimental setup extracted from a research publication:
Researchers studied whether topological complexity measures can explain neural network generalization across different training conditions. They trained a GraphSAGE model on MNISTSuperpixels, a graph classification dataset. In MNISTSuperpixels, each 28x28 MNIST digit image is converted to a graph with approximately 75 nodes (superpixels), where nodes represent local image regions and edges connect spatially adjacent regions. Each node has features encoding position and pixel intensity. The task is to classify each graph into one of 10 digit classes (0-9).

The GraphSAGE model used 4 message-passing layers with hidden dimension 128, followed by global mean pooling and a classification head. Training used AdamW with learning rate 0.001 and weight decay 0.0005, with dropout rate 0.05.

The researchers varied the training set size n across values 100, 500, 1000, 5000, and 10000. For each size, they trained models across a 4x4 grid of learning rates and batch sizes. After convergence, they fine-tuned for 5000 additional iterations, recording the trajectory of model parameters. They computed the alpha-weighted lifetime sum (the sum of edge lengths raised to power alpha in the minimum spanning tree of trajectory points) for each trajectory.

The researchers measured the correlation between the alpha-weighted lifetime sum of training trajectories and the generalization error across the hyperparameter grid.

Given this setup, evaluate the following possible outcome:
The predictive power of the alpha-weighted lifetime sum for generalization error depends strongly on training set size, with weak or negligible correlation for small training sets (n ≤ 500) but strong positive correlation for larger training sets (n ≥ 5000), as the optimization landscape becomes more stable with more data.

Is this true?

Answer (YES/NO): NO